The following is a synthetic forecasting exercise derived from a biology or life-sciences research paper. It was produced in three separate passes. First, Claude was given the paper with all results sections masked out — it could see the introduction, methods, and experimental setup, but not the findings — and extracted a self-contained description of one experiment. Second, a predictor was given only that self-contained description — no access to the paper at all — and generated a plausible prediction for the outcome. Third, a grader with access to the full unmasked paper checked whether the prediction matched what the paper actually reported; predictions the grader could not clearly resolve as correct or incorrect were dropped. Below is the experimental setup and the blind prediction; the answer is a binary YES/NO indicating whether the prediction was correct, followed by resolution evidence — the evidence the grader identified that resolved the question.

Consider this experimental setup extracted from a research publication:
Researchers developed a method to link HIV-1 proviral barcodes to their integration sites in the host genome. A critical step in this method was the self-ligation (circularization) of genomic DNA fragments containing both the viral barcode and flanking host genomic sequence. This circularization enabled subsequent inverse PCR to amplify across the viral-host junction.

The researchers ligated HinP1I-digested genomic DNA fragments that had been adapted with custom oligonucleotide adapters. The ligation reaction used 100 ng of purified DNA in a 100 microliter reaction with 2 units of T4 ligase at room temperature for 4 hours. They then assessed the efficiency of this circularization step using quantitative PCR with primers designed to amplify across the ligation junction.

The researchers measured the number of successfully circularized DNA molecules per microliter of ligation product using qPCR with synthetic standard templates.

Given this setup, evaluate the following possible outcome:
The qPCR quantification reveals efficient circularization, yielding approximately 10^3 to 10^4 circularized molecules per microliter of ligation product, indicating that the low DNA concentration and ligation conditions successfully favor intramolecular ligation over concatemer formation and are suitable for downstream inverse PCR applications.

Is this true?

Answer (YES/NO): YES